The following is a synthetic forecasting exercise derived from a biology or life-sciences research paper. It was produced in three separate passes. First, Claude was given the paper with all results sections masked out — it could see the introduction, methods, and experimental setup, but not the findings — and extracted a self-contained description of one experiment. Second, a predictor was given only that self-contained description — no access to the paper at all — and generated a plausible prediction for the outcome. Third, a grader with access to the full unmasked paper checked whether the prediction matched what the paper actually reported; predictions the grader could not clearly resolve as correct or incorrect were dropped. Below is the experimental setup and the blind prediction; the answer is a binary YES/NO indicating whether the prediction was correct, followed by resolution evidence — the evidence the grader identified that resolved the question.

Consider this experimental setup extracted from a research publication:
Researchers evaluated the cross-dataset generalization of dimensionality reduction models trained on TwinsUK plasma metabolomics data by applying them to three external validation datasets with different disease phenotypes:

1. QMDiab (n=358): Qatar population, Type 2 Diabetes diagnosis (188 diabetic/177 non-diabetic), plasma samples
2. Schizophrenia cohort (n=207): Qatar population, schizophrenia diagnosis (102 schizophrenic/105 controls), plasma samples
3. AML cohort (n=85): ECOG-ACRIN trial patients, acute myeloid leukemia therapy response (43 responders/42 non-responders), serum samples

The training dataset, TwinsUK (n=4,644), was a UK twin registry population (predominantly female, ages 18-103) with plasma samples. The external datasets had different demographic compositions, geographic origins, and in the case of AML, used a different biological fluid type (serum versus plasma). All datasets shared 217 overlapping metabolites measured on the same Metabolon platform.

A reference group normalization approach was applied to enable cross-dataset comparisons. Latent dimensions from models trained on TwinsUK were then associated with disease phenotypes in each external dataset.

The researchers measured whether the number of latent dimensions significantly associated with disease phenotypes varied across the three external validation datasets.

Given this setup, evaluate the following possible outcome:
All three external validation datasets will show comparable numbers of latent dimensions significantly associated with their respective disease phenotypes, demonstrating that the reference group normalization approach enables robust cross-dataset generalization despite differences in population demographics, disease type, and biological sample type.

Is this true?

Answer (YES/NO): NO